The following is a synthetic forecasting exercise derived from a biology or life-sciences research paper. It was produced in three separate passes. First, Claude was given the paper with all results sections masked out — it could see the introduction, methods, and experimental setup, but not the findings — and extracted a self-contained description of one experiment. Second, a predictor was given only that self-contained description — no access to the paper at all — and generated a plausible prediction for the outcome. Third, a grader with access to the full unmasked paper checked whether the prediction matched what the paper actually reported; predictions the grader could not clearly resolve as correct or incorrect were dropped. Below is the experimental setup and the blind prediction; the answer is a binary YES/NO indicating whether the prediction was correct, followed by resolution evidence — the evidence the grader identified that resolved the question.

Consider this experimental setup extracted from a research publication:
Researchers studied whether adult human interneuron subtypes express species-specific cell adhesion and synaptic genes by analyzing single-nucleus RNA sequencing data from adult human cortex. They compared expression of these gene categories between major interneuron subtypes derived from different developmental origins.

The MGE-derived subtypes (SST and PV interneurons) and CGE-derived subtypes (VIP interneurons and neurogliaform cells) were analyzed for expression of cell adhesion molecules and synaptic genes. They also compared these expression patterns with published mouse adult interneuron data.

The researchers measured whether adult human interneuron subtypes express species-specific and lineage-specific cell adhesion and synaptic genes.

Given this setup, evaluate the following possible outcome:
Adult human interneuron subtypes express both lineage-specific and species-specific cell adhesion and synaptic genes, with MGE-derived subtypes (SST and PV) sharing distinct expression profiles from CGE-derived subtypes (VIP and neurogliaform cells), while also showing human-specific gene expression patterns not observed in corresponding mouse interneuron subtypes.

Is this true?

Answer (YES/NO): YES